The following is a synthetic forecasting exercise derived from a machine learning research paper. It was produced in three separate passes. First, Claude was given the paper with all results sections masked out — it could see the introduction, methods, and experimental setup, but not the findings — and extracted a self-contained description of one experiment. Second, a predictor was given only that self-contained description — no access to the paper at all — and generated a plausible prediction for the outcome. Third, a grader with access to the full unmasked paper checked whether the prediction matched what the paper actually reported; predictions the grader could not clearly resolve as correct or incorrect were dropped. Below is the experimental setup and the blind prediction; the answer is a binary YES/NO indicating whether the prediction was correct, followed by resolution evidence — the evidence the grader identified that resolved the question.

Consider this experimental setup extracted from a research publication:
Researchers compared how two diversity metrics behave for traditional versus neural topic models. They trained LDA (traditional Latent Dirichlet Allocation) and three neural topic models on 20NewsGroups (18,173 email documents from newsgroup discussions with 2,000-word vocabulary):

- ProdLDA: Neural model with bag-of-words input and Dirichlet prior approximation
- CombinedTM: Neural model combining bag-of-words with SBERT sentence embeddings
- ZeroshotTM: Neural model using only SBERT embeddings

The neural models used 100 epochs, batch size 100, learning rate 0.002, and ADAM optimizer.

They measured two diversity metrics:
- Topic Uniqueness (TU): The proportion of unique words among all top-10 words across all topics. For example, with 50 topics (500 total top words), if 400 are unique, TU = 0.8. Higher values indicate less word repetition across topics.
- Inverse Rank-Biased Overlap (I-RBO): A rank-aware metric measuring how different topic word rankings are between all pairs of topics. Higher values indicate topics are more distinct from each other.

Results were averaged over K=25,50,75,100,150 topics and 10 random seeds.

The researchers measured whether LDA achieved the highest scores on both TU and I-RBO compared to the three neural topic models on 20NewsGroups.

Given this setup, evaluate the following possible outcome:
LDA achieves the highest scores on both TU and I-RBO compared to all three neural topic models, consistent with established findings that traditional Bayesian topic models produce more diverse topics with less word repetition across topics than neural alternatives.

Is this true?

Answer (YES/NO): NO